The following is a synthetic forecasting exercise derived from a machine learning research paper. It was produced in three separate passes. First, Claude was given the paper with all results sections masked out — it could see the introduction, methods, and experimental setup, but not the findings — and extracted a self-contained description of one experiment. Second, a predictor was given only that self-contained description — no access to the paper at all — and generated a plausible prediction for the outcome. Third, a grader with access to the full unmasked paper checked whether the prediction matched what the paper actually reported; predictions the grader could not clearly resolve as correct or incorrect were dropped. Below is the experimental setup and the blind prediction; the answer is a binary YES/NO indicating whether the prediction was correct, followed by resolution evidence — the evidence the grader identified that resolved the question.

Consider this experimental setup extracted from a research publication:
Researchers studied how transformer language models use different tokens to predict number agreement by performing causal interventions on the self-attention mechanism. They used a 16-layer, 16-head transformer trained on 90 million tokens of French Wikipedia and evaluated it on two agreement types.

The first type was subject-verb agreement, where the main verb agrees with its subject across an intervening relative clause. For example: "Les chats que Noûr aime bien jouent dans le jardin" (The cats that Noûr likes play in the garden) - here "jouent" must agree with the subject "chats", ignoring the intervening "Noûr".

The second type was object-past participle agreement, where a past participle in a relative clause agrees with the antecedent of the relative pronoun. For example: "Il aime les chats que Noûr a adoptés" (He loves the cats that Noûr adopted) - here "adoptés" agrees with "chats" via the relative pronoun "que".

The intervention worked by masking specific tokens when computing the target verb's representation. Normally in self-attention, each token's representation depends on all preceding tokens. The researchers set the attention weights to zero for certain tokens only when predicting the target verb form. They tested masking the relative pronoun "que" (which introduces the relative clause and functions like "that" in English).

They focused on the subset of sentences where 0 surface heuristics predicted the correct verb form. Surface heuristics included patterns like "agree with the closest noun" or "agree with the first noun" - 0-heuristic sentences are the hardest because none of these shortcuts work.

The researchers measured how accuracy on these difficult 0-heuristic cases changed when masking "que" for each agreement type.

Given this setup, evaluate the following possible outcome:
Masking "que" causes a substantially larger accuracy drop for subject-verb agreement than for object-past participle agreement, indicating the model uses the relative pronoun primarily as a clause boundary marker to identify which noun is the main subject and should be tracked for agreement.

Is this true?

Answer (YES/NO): NO